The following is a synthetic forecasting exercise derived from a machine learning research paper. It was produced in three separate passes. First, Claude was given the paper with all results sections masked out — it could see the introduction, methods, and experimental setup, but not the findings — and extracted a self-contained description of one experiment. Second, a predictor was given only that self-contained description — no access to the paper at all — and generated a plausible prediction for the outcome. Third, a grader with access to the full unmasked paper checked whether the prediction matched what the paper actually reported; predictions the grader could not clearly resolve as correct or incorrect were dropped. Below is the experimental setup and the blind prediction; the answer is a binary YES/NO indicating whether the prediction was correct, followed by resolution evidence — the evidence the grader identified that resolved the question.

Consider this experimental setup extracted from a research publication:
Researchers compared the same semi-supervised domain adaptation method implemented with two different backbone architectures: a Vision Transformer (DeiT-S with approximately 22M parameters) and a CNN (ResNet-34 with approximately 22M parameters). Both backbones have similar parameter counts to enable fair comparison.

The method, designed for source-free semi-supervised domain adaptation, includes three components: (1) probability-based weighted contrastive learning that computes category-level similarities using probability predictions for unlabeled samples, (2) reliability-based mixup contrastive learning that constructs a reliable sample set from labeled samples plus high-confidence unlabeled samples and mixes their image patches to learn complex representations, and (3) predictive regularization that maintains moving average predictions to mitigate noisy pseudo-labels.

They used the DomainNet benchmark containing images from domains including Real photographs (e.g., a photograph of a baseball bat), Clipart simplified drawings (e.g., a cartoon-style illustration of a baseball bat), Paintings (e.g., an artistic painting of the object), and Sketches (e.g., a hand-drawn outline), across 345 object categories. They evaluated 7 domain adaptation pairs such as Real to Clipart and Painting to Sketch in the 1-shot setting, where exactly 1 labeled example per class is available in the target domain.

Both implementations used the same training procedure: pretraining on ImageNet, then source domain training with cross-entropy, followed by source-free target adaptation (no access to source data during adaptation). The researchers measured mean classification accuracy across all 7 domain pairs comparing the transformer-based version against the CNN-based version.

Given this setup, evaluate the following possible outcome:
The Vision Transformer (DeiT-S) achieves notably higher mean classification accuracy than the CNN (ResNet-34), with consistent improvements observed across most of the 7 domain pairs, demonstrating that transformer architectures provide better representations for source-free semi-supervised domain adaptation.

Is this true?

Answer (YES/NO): YES